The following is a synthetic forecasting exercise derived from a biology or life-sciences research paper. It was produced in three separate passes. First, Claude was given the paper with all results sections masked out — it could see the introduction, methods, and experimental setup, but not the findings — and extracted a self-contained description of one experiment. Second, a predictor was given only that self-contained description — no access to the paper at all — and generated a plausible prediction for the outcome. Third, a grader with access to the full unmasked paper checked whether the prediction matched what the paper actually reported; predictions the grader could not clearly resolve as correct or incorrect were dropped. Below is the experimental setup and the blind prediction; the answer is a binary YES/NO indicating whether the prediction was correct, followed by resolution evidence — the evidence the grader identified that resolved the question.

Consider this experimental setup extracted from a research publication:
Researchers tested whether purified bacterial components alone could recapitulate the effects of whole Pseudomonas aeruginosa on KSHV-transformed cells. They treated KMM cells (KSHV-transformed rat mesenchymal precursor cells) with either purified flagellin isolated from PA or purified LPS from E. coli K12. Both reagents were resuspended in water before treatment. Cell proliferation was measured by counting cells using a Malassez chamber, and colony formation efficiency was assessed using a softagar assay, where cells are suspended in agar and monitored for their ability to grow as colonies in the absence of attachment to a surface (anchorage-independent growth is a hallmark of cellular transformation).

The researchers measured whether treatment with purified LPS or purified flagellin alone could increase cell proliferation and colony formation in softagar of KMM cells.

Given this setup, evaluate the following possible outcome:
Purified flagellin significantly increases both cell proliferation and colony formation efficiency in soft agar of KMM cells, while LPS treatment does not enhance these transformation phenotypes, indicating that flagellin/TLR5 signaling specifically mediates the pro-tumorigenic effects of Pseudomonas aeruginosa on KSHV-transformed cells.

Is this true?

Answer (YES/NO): NO